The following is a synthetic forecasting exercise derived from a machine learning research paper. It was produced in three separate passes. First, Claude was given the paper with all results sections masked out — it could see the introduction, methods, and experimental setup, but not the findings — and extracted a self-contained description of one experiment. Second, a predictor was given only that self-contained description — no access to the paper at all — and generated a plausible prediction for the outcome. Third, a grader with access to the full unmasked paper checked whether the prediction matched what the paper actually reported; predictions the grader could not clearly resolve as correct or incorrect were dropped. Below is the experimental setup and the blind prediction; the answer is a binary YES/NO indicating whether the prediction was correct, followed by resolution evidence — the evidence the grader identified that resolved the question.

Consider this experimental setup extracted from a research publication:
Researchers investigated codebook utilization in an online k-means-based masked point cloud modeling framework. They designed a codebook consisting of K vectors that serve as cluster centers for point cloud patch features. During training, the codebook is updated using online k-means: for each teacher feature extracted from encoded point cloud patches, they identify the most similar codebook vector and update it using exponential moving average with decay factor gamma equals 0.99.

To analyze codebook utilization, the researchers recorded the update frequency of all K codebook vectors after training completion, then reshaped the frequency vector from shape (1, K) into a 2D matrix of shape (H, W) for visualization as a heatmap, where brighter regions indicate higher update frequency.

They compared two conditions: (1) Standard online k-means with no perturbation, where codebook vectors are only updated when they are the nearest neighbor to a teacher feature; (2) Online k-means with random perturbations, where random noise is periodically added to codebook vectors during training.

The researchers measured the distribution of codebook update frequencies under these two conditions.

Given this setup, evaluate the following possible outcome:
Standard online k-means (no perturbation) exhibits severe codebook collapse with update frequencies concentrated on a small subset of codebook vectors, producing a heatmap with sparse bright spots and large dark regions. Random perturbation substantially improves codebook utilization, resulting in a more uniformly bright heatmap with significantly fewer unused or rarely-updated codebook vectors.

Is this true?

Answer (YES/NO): NO